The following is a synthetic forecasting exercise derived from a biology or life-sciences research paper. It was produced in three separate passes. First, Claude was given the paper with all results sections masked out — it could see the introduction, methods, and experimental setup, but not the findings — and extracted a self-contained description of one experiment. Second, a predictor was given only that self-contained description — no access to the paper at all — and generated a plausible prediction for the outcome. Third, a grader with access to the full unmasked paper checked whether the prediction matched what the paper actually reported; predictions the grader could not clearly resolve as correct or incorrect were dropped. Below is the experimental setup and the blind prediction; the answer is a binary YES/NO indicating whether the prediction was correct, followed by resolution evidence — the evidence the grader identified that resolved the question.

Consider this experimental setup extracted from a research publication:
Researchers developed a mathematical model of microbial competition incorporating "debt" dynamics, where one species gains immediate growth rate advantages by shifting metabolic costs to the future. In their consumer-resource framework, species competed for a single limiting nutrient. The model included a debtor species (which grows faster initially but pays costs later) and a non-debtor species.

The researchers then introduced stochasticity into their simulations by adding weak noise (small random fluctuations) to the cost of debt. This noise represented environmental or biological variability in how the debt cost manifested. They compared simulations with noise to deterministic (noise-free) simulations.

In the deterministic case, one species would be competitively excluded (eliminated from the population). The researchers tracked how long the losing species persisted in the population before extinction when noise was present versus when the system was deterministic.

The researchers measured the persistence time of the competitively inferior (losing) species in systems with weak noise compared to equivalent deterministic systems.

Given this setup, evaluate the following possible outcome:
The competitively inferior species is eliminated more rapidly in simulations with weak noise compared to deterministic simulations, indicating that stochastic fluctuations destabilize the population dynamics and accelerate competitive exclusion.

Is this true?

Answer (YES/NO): NO